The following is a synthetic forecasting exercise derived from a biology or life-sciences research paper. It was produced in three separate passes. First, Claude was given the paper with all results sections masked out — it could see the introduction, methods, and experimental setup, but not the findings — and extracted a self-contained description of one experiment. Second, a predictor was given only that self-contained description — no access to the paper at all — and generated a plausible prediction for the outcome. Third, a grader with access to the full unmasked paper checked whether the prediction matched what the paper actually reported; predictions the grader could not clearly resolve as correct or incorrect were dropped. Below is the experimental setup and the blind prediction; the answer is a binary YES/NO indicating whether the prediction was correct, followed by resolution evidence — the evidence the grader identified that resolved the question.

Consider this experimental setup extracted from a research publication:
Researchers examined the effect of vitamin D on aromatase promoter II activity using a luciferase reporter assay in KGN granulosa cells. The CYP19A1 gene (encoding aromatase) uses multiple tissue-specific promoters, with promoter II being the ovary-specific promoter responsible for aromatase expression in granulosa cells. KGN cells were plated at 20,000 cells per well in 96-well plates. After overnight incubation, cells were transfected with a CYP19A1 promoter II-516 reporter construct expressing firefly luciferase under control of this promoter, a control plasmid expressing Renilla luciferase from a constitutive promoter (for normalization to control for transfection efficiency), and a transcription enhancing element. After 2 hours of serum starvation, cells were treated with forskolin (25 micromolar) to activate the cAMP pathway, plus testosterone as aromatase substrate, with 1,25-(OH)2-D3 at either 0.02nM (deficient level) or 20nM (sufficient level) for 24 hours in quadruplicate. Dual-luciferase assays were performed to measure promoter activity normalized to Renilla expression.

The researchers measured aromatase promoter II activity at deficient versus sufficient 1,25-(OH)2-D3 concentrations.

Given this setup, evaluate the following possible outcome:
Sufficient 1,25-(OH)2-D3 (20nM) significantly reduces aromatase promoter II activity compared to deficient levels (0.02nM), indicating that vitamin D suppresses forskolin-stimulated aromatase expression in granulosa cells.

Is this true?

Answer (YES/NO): NO